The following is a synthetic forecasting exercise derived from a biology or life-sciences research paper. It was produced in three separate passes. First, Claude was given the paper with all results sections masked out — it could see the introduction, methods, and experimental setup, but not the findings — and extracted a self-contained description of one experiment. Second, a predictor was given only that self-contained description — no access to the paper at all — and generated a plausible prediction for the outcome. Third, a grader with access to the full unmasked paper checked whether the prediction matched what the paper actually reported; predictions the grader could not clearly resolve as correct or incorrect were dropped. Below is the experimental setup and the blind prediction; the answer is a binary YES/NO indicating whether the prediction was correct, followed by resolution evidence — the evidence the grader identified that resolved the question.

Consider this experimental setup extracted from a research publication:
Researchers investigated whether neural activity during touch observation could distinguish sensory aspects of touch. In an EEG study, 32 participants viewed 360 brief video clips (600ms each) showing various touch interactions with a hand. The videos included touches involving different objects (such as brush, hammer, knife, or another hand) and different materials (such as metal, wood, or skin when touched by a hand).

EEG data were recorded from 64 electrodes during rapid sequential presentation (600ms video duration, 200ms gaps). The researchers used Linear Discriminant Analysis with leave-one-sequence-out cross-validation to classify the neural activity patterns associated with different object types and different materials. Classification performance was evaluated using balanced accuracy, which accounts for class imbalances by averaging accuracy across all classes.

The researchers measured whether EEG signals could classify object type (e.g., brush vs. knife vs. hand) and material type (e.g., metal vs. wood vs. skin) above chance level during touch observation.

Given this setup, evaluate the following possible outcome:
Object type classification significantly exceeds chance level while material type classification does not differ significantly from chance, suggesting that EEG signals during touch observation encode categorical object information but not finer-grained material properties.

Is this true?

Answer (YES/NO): NO